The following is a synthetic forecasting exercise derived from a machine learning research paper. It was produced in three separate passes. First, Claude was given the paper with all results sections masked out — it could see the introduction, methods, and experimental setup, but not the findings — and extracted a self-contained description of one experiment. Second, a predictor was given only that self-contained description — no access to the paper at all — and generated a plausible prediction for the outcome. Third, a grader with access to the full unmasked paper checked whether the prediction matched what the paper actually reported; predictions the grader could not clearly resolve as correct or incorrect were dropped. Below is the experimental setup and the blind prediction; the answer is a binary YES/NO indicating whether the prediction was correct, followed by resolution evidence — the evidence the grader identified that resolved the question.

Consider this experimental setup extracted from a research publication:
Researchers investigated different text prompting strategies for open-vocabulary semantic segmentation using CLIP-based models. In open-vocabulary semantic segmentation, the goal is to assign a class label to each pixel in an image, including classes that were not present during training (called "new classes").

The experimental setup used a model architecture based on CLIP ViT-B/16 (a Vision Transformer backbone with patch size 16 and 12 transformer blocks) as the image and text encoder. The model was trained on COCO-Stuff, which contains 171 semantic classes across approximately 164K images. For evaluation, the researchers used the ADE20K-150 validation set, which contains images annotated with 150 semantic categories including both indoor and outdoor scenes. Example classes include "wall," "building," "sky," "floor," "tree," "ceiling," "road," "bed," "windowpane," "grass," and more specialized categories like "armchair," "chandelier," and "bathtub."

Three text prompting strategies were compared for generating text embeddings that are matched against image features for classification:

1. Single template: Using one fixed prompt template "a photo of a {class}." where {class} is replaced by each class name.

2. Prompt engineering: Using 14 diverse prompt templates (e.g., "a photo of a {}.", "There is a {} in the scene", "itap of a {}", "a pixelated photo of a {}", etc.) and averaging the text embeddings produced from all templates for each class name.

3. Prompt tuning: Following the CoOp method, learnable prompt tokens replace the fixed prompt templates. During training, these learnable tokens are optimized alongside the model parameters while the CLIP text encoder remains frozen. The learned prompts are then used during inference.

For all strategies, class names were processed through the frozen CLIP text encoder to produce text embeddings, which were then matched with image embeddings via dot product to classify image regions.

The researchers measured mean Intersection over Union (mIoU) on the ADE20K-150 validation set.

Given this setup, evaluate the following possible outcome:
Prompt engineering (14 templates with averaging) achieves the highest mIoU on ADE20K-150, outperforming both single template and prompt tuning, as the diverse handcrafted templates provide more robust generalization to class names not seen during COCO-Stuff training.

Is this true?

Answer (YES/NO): YES